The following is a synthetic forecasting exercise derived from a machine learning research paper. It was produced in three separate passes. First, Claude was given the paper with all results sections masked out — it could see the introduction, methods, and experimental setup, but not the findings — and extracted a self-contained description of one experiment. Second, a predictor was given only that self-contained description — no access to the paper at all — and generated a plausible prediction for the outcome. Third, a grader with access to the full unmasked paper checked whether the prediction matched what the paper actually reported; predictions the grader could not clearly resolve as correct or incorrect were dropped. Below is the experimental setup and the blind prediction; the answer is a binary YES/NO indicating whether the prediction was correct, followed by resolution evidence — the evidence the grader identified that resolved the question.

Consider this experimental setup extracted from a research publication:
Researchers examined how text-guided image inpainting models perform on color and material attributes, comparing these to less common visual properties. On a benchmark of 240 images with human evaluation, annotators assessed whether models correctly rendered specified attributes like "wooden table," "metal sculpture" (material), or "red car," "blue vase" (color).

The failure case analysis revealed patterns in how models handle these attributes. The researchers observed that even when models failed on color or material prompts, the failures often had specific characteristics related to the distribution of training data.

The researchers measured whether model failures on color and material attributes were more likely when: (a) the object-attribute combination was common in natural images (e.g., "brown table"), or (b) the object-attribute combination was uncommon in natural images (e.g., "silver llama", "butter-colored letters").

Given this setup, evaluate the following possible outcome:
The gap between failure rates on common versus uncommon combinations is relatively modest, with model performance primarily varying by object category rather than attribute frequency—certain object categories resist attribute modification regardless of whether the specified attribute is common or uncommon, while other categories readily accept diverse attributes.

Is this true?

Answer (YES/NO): NO